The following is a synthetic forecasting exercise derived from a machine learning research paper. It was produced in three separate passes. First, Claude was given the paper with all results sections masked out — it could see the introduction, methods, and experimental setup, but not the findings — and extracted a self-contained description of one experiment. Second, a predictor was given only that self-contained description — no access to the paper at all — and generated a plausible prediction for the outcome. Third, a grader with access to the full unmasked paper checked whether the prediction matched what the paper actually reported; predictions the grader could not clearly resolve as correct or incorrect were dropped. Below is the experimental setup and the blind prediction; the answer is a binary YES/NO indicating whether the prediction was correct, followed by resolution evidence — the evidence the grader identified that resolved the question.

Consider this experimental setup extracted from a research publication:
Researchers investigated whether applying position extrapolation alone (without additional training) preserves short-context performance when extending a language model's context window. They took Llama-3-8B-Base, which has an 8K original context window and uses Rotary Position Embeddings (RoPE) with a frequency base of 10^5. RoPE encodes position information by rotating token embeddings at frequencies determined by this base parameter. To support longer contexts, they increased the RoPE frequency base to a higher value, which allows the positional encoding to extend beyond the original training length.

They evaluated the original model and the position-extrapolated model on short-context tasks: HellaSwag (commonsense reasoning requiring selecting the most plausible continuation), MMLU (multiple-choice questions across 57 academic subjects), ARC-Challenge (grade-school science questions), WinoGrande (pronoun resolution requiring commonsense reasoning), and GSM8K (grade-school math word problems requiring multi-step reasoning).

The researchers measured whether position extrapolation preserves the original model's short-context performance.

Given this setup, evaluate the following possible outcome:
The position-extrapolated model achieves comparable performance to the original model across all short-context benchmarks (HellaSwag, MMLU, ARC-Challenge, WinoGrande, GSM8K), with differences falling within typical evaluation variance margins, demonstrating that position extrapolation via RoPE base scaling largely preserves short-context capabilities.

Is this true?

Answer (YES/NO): NO